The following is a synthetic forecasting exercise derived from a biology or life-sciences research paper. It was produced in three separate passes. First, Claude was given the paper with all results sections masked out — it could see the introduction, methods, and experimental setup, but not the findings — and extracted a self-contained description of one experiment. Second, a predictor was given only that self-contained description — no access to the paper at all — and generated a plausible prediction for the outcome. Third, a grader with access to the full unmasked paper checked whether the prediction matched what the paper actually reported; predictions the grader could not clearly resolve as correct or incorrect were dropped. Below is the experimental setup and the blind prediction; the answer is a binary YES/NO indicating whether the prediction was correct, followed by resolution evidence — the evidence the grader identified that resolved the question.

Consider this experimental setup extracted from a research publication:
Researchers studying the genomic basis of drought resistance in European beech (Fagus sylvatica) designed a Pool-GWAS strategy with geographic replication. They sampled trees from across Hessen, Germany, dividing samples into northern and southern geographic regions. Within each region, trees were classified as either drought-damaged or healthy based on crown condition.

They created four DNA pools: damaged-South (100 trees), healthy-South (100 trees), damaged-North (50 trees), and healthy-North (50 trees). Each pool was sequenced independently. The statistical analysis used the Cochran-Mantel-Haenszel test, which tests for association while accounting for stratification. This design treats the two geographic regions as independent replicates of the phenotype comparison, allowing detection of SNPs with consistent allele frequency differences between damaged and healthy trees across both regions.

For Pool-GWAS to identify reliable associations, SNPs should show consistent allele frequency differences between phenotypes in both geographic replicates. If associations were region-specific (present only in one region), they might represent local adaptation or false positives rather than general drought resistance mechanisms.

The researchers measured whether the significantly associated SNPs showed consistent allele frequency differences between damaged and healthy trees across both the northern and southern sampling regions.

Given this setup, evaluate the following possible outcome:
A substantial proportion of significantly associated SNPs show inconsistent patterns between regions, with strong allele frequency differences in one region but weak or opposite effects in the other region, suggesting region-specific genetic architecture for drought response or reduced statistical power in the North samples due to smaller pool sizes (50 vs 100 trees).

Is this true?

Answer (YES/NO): NO